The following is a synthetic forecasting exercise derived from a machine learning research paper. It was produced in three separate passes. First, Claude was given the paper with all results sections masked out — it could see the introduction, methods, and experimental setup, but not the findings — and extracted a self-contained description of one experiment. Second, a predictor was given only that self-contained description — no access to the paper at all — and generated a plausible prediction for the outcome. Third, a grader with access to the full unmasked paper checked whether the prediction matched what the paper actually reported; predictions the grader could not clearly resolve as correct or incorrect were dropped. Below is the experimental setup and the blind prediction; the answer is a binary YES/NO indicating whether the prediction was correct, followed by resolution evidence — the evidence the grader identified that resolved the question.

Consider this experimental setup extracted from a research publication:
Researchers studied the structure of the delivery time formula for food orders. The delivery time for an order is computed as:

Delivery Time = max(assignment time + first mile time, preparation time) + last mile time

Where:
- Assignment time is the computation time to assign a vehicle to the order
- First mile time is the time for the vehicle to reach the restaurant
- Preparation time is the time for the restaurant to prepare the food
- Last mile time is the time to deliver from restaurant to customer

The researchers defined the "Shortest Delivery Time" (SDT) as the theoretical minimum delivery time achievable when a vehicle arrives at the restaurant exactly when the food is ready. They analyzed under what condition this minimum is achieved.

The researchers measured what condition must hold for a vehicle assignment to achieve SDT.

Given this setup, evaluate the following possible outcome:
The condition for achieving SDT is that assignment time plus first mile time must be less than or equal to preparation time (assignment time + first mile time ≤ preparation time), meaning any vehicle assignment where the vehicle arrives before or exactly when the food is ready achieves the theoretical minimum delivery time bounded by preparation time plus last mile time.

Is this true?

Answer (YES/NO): YES